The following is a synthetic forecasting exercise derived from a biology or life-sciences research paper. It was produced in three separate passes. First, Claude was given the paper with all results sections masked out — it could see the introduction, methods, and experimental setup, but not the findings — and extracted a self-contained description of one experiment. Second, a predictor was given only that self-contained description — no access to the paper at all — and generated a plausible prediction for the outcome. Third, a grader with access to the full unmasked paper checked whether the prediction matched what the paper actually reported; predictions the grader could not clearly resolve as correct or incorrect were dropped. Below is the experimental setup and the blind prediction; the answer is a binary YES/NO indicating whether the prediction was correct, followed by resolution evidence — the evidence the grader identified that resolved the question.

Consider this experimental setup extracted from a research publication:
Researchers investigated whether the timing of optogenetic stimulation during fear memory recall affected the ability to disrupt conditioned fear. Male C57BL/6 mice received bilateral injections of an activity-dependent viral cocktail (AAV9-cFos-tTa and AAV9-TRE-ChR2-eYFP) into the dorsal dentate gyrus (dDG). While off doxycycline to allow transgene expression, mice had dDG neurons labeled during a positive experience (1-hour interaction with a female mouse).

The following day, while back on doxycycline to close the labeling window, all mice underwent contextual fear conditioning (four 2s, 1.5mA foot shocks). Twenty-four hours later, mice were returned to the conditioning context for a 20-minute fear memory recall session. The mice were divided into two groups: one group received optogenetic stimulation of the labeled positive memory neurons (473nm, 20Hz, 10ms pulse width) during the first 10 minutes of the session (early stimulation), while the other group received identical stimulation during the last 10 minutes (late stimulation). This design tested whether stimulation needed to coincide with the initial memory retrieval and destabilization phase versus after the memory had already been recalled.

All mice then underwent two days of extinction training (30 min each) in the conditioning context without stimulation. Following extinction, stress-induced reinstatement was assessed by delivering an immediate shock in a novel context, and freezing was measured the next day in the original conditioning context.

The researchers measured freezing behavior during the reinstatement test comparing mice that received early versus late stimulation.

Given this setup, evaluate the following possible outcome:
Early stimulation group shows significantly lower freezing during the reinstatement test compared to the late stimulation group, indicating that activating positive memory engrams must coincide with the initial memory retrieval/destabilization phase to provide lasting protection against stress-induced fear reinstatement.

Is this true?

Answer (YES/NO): YES